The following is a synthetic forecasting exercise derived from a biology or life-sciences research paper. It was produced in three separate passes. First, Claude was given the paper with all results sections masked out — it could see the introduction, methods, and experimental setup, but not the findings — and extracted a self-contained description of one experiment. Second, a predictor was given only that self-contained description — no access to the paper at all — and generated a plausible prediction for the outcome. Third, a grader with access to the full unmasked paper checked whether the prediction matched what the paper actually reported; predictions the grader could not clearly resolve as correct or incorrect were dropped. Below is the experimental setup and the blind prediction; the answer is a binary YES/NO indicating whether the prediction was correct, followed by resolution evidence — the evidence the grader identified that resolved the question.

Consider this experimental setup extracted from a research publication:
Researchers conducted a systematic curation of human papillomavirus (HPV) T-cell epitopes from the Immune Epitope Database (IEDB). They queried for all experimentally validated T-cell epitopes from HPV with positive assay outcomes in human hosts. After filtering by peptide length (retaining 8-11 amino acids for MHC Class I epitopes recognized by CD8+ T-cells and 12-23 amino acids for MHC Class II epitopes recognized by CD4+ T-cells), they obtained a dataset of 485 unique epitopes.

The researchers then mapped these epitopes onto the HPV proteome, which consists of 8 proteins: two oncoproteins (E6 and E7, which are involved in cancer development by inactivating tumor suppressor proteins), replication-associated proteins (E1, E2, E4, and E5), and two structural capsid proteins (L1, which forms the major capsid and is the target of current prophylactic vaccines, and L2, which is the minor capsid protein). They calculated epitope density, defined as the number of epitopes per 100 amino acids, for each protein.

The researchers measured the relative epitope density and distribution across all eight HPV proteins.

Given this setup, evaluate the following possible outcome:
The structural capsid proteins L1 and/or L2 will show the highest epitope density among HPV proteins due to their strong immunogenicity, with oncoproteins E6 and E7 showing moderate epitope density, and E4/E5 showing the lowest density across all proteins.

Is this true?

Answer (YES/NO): NO